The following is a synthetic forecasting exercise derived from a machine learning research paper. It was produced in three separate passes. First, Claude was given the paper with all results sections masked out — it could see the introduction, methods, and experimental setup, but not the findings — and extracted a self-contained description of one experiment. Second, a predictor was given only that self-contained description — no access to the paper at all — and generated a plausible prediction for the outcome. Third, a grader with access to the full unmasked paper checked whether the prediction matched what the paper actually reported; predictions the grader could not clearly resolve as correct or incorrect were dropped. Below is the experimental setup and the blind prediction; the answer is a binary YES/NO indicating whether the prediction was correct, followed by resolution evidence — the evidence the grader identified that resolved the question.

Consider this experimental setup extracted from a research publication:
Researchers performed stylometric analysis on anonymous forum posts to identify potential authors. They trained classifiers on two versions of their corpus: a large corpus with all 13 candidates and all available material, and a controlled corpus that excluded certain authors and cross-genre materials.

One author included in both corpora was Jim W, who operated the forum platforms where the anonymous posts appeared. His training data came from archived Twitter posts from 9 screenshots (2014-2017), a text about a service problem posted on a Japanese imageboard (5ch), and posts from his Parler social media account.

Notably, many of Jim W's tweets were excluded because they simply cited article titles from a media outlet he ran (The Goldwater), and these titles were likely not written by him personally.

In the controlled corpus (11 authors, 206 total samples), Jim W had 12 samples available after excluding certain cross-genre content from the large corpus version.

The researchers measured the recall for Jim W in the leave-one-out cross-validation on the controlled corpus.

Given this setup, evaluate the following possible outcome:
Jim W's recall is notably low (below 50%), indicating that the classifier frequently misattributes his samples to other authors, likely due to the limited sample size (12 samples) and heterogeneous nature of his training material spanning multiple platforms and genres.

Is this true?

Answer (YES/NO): NO